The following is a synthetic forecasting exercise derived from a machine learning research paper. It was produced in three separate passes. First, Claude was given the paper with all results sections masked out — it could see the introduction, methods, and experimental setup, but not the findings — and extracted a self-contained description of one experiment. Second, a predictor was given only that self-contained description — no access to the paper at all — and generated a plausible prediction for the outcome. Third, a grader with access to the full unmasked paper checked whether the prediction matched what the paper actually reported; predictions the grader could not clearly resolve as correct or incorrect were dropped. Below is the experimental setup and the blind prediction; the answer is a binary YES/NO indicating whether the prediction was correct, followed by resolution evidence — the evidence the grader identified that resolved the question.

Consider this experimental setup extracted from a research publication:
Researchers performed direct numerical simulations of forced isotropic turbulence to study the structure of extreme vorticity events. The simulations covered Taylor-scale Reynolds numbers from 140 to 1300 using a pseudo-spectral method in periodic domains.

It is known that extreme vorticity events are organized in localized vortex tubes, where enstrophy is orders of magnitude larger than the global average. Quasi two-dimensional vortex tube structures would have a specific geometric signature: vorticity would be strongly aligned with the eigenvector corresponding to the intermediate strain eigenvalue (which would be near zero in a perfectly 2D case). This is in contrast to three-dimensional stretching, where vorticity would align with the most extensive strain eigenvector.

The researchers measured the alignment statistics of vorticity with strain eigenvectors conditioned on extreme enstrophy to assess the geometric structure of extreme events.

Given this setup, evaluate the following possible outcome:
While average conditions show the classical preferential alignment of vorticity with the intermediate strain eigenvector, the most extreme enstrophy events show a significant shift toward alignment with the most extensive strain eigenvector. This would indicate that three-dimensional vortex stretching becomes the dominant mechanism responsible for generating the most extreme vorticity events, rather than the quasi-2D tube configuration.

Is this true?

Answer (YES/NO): NO